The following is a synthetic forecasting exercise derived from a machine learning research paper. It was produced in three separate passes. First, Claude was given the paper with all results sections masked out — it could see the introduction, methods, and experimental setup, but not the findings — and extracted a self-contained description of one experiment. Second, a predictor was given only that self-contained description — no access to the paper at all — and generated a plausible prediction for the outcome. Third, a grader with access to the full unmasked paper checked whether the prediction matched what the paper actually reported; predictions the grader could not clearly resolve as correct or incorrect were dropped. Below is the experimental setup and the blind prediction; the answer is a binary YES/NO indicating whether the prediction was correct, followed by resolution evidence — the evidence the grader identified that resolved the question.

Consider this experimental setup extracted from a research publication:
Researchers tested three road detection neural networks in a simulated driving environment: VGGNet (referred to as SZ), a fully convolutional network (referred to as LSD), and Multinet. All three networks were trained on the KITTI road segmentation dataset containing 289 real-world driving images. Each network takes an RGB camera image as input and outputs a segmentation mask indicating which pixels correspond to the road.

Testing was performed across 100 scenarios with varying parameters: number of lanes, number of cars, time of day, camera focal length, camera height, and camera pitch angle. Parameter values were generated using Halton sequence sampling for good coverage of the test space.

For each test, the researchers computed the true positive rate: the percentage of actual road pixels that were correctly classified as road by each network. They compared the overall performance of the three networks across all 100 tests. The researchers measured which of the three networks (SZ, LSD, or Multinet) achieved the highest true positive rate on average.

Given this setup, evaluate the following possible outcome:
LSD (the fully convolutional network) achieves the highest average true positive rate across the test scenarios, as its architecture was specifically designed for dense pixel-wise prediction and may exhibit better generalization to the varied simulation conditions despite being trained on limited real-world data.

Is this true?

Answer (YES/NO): NO